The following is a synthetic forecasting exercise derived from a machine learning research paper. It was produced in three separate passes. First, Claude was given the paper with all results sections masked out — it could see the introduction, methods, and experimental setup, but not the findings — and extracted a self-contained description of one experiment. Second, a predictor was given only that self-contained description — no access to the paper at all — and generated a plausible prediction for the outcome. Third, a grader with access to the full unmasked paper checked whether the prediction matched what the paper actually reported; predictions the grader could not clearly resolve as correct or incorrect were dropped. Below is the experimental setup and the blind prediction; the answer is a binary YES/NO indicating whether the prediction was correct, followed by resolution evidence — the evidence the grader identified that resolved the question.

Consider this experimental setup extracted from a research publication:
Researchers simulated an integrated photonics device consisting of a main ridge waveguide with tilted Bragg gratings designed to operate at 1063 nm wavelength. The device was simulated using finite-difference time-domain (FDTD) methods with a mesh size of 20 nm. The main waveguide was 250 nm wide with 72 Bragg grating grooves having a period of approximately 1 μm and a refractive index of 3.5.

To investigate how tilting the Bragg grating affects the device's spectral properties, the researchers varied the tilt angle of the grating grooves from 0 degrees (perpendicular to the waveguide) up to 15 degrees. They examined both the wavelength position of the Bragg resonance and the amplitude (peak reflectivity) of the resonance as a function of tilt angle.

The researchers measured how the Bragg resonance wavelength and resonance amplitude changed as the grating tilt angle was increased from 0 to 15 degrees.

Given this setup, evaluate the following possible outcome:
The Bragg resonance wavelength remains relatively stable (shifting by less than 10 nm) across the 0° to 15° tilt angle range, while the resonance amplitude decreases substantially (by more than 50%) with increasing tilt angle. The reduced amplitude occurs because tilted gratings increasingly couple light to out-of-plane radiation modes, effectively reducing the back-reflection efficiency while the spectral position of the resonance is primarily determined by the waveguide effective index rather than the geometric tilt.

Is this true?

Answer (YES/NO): NO